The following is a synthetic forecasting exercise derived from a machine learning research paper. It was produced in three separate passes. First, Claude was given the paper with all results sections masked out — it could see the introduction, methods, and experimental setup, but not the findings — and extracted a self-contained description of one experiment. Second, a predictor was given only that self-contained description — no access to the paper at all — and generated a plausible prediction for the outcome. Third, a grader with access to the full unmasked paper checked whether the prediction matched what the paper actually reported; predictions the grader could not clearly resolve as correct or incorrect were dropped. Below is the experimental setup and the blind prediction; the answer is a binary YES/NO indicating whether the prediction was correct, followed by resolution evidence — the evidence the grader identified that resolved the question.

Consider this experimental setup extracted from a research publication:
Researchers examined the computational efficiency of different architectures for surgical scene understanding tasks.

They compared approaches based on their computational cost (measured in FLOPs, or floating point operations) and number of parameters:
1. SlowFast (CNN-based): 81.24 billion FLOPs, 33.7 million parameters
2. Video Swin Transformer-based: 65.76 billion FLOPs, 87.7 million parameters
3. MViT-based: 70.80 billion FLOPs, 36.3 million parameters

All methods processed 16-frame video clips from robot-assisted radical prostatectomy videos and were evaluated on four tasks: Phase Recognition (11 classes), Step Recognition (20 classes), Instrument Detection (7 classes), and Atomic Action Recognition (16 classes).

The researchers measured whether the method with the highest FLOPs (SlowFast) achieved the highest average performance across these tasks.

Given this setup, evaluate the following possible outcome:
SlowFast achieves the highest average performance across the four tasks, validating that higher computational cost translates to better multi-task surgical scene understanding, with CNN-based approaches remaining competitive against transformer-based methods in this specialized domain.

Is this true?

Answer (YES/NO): NO